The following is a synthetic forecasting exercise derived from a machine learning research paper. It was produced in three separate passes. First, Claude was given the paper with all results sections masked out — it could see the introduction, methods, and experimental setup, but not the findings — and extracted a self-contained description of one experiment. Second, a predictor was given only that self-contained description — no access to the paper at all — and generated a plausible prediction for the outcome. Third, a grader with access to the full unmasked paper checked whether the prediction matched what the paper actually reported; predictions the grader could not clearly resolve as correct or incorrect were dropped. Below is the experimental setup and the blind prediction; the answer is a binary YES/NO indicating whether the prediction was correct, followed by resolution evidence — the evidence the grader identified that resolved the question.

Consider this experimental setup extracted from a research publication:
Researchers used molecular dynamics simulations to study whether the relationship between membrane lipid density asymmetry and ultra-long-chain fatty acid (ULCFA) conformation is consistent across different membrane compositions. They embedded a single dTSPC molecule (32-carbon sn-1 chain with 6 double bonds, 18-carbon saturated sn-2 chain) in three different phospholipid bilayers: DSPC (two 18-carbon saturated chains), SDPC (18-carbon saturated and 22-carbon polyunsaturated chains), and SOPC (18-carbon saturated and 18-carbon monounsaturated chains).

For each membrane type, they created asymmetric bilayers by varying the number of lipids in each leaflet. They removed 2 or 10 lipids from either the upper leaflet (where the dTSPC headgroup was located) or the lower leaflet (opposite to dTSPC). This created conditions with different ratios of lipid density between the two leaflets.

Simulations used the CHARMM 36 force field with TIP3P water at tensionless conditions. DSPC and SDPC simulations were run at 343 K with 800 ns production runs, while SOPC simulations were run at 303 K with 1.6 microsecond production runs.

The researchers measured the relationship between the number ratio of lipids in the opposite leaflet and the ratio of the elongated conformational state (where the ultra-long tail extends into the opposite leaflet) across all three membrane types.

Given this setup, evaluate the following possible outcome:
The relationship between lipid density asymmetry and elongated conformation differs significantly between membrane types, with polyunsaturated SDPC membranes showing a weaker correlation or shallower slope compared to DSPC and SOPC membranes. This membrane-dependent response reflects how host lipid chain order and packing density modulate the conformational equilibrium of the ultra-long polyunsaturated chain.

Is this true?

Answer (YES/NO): NO